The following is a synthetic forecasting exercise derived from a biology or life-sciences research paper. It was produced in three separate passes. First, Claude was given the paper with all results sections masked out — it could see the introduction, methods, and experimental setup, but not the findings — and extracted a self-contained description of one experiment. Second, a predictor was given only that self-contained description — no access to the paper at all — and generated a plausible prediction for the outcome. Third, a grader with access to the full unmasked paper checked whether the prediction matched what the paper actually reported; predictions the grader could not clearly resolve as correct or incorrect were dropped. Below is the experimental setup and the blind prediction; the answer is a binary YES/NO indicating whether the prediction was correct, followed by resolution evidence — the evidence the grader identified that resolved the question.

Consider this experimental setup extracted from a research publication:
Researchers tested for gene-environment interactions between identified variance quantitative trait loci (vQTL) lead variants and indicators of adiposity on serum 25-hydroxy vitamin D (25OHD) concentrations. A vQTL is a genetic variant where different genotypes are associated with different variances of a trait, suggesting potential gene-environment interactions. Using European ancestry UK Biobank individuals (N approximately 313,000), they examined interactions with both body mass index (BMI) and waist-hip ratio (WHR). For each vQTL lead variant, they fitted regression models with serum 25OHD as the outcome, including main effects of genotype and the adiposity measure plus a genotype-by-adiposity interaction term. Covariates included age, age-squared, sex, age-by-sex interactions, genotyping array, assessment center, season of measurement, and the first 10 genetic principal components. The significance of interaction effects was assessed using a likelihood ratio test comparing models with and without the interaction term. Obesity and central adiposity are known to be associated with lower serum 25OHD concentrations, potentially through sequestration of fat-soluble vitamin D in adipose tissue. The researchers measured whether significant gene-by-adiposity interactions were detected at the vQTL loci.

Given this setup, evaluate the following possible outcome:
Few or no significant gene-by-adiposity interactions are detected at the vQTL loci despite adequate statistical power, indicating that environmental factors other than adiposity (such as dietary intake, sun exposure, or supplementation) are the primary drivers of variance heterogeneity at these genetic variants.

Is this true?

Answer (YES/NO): NO